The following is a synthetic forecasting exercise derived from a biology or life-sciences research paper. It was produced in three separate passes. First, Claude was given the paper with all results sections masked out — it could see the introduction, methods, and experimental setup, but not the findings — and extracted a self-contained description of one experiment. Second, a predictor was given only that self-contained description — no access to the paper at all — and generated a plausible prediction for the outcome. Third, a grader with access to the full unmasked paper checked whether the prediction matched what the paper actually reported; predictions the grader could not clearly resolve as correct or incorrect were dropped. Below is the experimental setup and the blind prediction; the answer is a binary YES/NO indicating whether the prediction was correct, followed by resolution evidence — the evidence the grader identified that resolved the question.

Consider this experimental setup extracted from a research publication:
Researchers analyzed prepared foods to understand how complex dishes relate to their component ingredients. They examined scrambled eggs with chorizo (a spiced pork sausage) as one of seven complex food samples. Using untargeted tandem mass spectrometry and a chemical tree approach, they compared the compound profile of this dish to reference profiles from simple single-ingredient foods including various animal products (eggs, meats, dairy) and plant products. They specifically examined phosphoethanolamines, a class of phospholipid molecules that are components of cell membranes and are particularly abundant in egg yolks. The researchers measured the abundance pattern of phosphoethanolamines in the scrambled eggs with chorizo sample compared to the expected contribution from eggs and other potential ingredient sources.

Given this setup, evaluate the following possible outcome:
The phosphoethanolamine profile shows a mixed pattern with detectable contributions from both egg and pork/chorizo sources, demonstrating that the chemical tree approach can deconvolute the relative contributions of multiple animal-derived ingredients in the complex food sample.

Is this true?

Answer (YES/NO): NO